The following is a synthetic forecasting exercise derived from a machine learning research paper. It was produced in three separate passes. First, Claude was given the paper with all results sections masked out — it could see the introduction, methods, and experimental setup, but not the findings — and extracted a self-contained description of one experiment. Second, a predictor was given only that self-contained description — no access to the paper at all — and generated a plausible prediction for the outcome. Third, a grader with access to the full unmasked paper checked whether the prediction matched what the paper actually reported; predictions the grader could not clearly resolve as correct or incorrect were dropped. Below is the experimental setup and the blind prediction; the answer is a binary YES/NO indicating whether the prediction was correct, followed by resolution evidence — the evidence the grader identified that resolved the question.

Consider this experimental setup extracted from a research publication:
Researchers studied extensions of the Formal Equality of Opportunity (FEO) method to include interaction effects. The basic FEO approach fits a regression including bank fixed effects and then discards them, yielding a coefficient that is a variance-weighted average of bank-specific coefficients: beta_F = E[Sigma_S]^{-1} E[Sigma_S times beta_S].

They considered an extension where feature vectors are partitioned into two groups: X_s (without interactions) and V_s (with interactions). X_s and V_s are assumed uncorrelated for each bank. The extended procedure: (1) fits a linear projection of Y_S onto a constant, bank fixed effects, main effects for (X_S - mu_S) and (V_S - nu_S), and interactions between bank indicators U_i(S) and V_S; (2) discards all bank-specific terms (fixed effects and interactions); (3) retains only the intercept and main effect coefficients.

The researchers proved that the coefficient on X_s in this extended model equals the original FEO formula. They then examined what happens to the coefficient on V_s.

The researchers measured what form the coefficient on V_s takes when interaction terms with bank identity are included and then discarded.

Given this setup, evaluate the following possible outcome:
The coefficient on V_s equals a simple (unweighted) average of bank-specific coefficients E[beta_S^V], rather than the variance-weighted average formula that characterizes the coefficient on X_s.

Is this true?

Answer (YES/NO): NO